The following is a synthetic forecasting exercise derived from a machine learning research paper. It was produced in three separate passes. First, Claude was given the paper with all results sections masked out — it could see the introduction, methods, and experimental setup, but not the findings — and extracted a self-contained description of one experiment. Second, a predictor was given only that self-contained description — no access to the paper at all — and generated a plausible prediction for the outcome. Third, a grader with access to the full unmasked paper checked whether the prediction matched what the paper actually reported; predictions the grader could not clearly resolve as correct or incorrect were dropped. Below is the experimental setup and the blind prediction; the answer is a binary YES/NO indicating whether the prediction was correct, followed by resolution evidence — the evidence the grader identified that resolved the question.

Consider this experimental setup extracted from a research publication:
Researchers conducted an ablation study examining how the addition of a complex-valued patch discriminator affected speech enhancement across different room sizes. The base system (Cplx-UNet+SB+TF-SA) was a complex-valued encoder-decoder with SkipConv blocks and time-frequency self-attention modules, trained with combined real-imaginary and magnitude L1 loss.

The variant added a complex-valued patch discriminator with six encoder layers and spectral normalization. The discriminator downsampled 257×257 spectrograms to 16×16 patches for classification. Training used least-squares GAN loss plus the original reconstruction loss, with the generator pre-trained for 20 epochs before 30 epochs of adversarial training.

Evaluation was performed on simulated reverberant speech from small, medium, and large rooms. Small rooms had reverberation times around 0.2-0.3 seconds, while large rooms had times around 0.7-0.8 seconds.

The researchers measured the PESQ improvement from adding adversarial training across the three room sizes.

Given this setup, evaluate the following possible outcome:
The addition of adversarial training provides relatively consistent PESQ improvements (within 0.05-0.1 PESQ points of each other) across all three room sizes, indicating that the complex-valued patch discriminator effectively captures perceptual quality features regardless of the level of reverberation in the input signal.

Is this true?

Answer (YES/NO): NO